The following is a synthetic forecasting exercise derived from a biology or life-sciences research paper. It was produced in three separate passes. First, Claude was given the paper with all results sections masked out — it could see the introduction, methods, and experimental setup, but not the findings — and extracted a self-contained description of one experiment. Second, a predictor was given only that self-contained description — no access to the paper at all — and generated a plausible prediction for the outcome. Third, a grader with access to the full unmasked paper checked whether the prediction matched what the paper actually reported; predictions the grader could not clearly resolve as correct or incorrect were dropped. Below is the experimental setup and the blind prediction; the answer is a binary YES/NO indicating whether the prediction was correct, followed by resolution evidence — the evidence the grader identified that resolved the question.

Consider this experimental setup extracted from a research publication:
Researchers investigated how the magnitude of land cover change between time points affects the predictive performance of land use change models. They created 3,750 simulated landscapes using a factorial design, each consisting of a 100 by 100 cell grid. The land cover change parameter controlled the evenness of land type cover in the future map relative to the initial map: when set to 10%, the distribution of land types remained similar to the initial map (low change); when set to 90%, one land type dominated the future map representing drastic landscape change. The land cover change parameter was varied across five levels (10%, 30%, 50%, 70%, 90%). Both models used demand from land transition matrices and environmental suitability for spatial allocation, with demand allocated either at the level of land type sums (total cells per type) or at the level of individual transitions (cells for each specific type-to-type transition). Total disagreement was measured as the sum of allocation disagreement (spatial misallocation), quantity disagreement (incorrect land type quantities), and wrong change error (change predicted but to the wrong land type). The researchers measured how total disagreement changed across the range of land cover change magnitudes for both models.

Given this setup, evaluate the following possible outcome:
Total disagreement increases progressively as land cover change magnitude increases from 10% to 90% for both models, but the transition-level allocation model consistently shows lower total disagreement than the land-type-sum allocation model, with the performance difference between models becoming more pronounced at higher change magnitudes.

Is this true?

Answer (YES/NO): NO